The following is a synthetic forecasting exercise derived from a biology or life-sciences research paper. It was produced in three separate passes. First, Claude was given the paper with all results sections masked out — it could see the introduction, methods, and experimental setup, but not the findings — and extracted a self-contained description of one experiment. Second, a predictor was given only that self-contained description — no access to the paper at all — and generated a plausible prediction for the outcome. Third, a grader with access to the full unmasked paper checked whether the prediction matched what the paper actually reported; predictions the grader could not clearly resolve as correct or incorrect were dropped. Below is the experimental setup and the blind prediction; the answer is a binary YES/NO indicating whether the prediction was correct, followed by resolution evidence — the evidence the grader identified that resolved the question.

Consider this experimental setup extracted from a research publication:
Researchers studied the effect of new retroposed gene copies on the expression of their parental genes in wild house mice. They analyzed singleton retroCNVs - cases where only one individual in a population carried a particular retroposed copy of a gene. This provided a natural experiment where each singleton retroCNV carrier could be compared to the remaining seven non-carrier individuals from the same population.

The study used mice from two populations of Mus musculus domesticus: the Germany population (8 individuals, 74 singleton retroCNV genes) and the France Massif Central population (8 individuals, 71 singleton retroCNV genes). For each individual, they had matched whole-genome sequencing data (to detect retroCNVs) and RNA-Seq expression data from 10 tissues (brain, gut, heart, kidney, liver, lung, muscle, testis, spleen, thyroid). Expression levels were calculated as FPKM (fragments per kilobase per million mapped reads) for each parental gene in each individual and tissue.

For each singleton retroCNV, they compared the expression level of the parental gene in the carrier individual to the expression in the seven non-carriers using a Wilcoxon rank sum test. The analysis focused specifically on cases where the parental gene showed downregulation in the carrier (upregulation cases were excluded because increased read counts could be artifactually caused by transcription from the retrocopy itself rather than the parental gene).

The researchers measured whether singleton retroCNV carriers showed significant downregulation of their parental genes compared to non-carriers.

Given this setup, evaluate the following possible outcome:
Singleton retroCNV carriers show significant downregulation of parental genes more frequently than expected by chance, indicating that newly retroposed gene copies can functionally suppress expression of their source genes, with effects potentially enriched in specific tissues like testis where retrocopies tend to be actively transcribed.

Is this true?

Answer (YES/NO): NO